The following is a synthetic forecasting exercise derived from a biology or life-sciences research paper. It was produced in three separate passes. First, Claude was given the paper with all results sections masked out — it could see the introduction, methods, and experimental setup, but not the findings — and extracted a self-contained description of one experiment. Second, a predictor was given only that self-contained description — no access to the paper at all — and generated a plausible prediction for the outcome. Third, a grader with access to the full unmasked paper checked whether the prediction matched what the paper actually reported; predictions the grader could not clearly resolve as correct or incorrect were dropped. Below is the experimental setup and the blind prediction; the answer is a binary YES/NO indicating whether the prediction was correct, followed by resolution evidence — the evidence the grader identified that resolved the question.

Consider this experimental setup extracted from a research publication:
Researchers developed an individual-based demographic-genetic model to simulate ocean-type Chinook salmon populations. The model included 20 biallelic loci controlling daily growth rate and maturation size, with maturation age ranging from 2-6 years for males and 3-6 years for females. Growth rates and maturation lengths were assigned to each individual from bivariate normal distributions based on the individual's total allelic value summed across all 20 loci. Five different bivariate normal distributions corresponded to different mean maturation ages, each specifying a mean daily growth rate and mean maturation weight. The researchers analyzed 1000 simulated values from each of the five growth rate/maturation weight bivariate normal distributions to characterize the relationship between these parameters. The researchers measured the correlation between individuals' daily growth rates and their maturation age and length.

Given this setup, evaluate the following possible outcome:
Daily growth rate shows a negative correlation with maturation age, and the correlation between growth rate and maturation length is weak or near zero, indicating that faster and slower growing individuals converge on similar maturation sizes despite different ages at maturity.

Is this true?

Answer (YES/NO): NO